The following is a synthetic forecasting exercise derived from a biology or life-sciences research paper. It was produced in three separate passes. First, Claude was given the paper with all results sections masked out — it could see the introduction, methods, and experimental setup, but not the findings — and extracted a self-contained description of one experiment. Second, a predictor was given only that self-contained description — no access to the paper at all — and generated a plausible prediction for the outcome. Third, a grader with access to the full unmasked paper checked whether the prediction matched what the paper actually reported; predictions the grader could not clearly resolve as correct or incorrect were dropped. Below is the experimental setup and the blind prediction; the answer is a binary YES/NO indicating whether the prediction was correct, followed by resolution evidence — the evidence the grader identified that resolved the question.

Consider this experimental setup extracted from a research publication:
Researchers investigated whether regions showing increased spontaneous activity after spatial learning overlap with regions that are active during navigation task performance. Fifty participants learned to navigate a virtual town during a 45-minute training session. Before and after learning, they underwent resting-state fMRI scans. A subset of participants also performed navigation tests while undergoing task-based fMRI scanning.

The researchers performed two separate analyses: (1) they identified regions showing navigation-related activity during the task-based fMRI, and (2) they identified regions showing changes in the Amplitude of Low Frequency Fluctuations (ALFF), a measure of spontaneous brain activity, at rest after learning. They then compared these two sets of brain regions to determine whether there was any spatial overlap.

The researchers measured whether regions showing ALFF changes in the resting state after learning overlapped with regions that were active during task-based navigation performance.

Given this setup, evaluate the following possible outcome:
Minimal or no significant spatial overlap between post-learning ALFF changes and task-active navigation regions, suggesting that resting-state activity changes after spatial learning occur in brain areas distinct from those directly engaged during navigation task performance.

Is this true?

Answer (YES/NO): NO